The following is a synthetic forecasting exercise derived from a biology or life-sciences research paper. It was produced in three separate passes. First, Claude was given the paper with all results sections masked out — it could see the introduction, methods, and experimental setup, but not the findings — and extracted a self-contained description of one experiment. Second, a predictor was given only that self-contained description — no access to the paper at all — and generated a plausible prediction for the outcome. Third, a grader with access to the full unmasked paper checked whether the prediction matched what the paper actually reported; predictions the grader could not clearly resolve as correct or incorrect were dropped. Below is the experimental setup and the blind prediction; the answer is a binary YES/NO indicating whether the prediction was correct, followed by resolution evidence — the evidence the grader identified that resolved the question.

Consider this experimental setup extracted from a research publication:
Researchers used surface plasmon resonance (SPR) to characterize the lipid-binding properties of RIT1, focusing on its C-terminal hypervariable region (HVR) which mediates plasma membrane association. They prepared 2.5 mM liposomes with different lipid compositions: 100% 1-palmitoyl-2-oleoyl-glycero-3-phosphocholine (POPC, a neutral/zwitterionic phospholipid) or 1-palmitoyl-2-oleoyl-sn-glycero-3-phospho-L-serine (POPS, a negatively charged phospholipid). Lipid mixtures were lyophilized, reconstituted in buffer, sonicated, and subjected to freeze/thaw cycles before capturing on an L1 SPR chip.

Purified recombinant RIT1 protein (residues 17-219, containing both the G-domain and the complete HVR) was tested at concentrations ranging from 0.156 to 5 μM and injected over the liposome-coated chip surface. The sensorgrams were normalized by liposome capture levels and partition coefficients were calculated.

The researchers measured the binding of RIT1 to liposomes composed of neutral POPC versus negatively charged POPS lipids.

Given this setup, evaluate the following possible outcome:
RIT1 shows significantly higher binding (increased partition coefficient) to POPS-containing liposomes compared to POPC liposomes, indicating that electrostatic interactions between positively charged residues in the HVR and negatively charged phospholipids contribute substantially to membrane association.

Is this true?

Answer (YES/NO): YES